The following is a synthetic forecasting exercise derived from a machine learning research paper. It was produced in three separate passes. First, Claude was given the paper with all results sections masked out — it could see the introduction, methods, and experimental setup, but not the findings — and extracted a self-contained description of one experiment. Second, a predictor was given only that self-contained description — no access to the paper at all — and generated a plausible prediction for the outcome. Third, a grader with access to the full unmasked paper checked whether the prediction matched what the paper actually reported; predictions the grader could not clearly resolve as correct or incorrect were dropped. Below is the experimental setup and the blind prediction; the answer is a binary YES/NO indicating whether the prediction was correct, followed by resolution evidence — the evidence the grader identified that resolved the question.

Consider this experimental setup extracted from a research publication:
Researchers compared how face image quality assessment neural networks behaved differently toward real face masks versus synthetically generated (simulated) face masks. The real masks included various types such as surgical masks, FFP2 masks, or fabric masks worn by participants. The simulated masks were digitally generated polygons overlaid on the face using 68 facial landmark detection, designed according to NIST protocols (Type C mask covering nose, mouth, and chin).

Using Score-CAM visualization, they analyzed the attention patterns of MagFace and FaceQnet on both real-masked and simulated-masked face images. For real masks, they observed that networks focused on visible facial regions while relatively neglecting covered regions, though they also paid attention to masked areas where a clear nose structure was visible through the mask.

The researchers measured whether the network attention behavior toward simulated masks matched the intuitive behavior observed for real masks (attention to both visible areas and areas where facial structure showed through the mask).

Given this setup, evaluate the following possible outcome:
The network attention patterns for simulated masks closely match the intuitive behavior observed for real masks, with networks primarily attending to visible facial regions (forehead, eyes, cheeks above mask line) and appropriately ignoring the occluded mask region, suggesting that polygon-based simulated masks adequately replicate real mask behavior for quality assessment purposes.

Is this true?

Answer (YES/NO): NO